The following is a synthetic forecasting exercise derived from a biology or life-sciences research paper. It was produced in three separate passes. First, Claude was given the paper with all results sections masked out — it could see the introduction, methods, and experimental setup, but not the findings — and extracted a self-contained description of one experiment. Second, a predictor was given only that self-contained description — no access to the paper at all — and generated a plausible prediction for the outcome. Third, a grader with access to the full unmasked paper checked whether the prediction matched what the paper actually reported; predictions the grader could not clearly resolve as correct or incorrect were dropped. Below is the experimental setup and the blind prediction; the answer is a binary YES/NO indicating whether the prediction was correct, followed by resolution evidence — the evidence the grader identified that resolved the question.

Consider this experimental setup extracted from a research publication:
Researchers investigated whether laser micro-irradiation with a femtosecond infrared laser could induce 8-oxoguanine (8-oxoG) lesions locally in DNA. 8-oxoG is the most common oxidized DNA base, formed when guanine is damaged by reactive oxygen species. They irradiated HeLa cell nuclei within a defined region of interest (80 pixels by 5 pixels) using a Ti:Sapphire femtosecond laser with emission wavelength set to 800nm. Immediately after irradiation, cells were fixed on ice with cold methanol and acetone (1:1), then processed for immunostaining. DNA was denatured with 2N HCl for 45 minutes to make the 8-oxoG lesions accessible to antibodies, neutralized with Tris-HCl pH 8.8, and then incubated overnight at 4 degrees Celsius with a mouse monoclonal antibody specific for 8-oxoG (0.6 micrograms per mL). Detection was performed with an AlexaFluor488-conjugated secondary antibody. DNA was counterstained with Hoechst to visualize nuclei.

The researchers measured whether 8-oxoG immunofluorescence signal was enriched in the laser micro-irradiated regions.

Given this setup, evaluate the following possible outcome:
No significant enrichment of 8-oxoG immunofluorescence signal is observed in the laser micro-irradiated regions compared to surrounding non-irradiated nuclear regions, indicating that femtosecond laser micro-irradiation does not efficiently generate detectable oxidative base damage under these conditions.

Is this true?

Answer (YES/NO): NO